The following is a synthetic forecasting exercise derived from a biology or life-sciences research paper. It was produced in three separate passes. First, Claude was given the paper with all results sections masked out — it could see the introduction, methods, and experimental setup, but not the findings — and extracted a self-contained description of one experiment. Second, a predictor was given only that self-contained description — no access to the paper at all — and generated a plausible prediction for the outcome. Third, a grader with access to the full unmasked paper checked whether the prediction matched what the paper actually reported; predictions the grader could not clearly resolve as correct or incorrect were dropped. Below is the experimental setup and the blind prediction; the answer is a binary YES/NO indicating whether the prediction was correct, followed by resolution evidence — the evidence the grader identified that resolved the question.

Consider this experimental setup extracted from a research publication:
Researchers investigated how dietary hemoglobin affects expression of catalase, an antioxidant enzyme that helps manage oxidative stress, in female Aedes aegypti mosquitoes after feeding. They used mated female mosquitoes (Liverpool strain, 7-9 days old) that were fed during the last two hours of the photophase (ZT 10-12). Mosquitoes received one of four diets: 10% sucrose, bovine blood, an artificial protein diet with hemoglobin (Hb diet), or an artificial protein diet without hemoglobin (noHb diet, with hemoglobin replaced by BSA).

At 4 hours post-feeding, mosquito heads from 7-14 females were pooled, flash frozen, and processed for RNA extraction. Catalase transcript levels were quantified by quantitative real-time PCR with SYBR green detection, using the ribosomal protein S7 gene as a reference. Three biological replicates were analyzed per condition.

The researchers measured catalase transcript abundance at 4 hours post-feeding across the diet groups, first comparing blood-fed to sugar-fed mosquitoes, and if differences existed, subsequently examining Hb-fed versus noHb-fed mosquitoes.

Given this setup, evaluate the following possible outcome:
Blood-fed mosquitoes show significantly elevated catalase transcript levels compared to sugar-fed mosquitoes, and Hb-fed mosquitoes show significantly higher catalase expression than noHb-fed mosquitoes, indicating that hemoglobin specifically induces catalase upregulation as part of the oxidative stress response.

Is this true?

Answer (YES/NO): NO